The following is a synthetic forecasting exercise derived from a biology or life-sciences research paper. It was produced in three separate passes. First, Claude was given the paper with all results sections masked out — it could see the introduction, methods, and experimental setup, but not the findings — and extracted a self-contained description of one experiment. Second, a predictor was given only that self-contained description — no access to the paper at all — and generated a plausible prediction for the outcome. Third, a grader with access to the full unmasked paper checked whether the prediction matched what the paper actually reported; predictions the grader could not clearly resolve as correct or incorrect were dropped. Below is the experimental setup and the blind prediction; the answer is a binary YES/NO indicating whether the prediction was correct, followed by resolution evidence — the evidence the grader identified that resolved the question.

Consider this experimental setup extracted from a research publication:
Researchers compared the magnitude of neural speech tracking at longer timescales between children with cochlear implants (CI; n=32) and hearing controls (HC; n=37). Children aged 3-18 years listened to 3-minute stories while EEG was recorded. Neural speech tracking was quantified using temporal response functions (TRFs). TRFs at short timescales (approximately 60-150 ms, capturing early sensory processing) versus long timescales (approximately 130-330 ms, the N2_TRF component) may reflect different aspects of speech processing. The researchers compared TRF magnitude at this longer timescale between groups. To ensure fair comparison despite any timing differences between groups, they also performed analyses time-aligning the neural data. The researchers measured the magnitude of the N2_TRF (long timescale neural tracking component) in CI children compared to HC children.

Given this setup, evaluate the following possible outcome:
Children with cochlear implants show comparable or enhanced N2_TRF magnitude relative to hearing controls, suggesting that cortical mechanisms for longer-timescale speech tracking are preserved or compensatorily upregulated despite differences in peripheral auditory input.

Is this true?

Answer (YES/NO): NO